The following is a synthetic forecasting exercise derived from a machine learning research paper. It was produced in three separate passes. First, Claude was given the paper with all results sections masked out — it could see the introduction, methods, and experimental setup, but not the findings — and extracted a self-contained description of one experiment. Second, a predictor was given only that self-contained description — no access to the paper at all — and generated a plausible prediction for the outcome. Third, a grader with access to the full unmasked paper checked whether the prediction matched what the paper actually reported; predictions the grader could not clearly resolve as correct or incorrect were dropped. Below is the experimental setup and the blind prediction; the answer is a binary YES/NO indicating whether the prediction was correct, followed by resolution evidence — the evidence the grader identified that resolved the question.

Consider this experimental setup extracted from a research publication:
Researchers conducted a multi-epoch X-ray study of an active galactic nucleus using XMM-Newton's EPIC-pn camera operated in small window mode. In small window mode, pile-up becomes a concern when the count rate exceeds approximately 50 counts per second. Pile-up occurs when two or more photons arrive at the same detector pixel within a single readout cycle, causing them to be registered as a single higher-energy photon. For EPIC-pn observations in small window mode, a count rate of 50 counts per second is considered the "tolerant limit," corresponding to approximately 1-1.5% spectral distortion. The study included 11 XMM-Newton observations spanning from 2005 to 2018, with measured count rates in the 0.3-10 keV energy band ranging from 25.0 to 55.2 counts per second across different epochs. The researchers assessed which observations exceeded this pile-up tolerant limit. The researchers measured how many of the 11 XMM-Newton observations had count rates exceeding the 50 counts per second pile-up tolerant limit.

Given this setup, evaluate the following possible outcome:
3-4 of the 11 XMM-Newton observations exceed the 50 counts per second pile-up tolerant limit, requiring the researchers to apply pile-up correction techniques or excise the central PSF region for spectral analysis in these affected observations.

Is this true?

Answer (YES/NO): NO